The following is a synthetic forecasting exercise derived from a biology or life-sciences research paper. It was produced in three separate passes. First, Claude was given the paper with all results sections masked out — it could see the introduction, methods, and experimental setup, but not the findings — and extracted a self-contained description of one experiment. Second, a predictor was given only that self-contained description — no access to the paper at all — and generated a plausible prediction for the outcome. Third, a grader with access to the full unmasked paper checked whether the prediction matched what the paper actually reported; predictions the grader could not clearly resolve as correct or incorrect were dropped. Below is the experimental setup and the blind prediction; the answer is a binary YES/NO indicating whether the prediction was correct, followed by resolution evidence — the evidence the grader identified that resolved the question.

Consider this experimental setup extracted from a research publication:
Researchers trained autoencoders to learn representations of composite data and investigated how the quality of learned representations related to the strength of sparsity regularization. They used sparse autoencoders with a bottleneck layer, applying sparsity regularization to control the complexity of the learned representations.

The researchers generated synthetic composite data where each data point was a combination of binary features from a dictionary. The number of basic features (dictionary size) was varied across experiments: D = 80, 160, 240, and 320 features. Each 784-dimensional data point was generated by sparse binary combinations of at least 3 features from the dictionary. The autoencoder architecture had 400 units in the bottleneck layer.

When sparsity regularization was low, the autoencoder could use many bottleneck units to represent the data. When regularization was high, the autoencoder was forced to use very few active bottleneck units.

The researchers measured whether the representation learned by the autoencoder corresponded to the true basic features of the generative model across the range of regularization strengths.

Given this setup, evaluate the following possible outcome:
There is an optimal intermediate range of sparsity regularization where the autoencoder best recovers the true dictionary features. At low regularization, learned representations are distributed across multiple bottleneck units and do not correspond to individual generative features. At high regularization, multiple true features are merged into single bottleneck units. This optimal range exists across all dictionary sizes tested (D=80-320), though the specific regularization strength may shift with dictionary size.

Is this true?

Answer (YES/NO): NO